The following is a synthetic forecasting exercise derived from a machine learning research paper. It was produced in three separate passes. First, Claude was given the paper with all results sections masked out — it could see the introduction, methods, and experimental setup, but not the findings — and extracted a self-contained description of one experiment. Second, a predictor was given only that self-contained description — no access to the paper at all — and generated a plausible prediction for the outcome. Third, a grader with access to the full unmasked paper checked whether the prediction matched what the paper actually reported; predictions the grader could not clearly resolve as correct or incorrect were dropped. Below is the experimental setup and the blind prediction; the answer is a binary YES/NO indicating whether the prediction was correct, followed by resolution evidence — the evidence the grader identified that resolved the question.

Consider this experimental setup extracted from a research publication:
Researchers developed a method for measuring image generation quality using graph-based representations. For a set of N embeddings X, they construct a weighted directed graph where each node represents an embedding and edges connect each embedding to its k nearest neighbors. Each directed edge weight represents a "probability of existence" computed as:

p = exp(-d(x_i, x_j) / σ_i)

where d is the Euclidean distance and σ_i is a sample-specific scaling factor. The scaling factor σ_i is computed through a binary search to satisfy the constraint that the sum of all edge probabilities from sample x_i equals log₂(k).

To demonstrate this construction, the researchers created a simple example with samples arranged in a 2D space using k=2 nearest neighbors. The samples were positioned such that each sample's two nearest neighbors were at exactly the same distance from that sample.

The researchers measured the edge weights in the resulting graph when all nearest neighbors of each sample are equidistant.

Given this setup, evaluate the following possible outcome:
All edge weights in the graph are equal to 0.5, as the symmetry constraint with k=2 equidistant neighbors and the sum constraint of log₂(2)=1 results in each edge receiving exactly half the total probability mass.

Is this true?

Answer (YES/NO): YES